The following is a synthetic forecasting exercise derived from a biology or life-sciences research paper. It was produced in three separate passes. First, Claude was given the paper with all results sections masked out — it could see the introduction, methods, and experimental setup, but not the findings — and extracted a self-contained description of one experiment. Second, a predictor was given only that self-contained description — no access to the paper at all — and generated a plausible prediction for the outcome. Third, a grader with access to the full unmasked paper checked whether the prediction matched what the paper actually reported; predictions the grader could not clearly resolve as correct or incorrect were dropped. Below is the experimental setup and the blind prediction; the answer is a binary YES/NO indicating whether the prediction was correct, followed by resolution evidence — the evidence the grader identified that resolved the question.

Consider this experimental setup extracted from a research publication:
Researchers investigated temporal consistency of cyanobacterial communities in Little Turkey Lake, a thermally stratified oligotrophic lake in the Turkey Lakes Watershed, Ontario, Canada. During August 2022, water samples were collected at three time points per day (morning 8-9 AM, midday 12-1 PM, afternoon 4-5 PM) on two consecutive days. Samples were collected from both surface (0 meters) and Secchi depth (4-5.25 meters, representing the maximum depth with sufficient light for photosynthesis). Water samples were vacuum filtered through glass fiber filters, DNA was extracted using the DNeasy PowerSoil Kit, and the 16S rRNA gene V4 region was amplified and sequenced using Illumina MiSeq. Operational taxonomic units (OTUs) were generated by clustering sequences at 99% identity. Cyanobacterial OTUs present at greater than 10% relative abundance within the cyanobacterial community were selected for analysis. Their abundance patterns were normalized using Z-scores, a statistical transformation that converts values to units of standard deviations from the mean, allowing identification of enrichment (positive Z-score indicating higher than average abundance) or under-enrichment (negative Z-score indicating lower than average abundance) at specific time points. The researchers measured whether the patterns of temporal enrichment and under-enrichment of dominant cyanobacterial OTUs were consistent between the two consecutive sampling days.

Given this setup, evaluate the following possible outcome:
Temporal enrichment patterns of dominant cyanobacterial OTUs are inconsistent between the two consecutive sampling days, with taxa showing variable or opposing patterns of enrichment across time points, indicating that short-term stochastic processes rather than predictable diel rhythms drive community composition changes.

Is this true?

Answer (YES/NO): YES